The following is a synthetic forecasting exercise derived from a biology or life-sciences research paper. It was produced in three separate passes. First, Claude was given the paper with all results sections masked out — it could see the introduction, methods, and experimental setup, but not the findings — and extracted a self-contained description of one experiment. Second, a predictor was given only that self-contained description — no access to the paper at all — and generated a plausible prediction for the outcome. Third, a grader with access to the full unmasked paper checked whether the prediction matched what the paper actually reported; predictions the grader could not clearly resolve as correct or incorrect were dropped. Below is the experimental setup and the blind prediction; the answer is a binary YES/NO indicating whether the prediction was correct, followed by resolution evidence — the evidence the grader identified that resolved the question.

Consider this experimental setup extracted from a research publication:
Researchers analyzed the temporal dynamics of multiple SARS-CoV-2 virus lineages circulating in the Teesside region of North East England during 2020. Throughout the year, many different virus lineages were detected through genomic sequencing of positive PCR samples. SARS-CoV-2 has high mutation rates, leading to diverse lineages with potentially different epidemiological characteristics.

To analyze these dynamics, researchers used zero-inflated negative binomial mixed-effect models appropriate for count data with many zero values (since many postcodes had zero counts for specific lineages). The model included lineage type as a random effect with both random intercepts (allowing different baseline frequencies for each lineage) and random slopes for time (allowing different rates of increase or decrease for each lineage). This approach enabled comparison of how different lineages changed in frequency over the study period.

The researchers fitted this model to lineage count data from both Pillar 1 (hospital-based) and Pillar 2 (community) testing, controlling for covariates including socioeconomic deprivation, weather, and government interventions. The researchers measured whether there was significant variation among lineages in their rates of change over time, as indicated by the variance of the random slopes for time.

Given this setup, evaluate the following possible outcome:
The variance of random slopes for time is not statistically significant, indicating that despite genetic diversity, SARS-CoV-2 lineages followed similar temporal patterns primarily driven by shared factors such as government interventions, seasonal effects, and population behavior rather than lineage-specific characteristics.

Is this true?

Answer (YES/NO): NO